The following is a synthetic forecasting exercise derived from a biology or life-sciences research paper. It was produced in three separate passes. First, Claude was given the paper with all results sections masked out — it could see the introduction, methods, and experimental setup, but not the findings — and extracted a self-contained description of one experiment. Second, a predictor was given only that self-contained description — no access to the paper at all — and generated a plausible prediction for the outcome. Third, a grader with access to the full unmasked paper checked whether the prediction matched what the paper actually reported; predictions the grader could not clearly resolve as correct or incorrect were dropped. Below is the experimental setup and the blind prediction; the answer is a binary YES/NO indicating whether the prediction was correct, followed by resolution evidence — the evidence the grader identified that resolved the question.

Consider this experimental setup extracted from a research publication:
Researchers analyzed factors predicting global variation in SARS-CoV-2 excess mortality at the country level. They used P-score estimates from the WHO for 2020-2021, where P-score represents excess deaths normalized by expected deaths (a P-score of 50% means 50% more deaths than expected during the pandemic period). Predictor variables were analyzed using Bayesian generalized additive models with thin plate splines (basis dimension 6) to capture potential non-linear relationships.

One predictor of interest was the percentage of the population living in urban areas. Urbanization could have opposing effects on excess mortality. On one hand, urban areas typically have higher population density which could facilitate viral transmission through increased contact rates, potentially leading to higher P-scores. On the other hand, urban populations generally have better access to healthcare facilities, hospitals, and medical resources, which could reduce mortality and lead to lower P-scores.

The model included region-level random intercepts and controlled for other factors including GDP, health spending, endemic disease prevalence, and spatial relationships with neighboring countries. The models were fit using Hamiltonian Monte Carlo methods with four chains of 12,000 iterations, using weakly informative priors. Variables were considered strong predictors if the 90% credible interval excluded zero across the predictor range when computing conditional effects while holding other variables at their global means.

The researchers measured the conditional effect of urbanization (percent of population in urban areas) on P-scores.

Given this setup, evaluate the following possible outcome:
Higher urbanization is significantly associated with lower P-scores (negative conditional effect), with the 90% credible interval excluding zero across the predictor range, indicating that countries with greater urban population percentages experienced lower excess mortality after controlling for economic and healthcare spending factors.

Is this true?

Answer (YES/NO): NO